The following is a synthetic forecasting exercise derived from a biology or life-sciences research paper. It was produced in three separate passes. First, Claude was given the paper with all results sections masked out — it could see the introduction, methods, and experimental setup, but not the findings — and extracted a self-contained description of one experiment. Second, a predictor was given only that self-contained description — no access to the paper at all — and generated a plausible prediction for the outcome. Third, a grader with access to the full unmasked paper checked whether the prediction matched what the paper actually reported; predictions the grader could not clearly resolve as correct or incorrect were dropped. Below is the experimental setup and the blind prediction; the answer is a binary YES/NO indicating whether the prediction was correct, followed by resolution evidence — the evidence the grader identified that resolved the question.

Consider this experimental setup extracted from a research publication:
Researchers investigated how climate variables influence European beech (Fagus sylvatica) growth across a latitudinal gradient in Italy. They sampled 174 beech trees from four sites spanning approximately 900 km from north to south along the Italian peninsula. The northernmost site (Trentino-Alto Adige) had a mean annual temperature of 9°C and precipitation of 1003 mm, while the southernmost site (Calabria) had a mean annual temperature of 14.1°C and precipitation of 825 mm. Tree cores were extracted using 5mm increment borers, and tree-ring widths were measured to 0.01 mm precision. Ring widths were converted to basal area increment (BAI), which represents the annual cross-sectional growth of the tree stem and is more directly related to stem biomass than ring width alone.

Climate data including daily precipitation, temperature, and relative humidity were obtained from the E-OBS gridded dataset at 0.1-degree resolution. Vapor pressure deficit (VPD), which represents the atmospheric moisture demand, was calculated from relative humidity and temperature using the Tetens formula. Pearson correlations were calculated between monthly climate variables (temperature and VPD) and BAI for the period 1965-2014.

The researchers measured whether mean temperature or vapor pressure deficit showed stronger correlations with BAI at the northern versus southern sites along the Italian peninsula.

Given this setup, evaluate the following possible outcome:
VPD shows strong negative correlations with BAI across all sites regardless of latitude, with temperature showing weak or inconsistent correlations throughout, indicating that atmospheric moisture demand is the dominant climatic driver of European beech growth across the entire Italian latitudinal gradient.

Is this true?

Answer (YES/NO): NO